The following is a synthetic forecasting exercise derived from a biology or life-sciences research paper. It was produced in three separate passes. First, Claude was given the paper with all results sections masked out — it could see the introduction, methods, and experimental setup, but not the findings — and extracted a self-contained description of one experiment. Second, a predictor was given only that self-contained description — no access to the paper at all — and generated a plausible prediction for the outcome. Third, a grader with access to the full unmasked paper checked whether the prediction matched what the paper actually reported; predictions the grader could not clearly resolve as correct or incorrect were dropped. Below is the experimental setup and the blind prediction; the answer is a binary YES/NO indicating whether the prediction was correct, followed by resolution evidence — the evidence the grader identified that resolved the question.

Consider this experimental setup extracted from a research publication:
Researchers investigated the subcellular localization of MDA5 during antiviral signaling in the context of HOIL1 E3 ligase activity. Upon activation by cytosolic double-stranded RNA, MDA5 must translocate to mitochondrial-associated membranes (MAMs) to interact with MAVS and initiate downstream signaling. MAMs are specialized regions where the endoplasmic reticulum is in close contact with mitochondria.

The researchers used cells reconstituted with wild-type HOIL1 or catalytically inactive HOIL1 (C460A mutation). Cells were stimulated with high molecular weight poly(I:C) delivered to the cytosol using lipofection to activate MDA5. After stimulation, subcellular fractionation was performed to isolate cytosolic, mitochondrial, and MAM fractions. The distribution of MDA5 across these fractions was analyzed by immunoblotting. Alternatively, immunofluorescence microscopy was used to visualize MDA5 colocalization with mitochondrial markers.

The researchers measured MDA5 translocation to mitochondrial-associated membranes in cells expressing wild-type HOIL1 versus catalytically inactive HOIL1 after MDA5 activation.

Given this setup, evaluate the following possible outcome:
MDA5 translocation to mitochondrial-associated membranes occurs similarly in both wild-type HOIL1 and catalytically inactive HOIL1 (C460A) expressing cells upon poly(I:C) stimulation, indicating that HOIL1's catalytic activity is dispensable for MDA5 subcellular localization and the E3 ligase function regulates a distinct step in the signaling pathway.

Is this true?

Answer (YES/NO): NO